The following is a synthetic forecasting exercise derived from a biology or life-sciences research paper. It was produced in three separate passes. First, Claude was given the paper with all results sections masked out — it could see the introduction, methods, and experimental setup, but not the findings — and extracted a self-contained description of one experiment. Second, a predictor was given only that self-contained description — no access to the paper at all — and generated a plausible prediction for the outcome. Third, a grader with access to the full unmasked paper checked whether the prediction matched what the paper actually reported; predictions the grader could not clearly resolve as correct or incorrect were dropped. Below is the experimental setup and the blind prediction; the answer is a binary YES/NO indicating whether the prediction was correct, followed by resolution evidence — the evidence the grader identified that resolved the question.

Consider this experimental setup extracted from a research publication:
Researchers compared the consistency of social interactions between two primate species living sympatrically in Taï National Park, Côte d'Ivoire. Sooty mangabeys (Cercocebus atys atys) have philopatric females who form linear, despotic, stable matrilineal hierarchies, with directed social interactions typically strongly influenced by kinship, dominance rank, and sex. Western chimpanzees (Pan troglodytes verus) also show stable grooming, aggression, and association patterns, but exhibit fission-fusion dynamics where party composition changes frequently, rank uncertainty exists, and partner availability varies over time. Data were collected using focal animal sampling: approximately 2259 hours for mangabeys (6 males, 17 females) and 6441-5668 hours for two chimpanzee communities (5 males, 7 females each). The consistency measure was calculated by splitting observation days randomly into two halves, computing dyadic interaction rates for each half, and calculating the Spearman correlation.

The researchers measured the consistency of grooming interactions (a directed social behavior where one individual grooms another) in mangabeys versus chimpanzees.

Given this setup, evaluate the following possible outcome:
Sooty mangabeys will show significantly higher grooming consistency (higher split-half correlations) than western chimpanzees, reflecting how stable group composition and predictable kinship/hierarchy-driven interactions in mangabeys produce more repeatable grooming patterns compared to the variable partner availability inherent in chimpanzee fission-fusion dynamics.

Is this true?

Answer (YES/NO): NO